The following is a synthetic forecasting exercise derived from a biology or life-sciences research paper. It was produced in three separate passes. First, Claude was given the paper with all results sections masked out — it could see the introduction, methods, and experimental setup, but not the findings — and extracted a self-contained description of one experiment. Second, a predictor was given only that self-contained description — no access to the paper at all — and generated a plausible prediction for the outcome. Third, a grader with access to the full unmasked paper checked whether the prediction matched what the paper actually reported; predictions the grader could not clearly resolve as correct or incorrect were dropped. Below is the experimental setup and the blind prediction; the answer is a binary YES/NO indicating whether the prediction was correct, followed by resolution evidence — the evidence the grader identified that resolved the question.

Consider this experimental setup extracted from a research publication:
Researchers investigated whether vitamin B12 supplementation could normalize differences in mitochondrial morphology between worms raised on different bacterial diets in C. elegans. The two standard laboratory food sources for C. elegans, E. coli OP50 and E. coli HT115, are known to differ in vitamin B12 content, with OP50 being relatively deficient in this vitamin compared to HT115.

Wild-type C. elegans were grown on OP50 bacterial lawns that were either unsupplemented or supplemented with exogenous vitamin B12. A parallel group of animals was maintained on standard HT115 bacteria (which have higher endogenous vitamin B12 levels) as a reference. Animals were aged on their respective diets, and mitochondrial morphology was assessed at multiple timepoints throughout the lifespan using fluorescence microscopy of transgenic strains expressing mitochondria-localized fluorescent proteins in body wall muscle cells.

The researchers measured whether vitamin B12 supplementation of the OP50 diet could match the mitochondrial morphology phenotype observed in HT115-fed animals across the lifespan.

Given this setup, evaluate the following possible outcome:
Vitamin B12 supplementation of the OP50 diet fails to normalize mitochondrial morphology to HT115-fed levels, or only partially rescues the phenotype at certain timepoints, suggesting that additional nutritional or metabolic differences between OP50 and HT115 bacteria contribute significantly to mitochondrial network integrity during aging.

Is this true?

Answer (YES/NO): NO